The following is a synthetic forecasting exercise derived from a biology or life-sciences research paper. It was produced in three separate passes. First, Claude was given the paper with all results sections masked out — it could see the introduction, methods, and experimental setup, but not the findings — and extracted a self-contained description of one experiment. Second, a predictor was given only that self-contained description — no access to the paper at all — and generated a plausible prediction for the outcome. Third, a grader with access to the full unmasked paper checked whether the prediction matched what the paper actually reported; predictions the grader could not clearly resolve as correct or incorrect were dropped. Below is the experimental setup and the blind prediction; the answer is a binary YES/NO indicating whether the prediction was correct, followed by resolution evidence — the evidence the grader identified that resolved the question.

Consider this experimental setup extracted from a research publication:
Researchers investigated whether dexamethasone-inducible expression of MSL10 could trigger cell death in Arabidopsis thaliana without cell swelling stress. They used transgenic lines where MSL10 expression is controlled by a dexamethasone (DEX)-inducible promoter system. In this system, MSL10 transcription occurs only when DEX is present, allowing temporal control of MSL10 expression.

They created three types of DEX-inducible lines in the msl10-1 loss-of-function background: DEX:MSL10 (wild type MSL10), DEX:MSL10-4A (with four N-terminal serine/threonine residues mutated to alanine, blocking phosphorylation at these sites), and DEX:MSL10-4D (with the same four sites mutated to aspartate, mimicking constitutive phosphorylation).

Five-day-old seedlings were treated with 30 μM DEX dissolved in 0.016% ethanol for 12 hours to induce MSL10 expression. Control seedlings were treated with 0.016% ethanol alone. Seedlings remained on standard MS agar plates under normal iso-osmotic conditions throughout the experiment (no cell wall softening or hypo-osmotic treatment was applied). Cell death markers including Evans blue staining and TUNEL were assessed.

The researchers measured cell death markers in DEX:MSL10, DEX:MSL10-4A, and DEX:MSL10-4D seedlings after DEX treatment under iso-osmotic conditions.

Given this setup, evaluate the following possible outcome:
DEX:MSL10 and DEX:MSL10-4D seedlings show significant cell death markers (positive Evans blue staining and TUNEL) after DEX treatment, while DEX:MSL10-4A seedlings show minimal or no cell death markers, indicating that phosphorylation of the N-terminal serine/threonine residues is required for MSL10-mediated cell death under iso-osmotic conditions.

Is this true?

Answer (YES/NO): NO